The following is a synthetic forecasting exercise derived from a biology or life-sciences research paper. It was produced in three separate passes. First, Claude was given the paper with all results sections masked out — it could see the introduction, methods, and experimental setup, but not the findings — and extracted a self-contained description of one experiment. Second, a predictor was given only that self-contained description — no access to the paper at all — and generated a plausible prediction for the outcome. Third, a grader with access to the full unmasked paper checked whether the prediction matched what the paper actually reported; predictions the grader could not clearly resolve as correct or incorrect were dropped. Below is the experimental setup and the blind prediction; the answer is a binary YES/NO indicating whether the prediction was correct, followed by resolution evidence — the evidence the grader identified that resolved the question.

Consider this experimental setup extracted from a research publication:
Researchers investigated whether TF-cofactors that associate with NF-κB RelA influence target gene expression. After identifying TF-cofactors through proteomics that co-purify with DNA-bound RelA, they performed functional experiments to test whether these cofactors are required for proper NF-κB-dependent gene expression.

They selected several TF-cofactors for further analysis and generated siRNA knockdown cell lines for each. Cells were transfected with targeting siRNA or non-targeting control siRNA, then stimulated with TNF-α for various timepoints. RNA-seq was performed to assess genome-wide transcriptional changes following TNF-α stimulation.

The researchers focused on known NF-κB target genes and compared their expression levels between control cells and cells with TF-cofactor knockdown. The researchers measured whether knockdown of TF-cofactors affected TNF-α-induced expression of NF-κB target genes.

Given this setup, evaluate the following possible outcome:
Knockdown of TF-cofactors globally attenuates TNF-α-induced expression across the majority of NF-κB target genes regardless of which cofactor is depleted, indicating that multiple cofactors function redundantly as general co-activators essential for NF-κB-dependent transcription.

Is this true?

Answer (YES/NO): NO